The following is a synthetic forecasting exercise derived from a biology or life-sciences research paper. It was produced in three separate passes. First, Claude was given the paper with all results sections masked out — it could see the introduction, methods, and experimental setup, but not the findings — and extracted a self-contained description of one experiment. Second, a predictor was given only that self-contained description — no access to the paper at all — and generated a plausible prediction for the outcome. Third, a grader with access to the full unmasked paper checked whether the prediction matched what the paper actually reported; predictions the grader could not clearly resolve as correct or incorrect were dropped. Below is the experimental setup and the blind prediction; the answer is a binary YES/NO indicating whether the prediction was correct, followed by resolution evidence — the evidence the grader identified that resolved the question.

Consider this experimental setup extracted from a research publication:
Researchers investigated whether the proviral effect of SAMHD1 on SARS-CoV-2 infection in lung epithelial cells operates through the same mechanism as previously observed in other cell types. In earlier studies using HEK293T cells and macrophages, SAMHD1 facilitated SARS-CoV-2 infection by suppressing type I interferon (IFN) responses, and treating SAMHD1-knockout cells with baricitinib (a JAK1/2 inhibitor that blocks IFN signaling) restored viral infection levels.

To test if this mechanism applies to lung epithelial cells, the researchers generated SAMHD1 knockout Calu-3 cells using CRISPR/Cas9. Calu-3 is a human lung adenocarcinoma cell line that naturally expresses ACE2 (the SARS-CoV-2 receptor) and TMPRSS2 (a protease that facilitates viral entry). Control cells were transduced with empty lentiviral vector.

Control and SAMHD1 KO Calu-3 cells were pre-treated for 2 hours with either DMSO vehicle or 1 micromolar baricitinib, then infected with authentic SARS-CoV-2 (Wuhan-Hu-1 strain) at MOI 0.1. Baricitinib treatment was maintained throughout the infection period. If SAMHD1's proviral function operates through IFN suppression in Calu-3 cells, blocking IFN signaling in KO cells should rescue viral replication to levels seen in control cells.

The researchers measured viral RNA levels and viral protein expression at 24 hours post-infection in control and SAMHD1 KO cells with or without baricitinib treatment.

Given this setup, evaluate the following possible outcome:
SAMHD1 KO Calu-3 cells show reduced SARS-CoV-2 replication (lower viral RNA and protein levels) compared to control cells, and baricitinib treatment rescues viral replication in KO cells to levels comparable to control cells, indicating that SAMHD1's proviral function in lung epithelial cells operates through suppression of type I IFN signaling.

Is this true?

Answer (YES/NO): NO